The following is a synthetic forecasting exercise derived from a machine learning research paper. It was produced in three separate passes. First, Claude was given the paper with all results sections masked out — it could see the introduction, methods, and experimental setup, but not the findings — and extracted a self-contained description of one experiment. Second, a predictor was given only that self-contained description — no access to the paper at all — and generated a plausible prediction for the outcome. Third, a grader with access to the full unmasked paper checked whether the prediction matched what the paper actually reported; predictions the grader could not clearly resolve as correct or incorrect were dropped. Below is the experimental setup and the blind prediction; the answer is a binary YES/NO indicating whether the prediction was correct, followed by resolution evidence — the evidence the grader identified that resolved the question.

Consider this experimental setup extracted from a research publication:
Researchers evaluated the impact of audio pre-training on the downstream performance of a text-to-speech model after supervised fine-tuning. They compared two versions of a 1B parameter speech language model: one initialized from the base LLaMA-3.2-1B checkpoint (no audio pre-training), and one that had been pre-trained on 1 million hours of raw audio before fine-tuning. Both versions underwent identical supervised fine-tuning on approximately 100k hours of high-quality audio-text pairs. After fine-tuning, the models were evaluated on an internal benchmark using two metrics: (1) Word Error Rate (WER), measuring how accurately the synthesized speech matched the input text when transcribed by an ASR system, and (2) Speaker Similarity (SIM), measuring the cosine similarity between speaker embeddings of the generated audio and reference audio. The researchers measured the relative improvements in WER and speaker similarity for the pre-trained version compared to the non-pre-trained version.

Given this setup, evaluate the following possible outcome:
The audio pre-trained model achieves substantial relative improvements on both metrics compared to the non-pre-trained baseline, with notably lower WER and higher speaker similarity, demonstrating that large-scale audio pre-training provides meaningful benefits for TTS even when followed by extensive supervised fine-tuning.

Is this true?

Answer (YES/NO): YES